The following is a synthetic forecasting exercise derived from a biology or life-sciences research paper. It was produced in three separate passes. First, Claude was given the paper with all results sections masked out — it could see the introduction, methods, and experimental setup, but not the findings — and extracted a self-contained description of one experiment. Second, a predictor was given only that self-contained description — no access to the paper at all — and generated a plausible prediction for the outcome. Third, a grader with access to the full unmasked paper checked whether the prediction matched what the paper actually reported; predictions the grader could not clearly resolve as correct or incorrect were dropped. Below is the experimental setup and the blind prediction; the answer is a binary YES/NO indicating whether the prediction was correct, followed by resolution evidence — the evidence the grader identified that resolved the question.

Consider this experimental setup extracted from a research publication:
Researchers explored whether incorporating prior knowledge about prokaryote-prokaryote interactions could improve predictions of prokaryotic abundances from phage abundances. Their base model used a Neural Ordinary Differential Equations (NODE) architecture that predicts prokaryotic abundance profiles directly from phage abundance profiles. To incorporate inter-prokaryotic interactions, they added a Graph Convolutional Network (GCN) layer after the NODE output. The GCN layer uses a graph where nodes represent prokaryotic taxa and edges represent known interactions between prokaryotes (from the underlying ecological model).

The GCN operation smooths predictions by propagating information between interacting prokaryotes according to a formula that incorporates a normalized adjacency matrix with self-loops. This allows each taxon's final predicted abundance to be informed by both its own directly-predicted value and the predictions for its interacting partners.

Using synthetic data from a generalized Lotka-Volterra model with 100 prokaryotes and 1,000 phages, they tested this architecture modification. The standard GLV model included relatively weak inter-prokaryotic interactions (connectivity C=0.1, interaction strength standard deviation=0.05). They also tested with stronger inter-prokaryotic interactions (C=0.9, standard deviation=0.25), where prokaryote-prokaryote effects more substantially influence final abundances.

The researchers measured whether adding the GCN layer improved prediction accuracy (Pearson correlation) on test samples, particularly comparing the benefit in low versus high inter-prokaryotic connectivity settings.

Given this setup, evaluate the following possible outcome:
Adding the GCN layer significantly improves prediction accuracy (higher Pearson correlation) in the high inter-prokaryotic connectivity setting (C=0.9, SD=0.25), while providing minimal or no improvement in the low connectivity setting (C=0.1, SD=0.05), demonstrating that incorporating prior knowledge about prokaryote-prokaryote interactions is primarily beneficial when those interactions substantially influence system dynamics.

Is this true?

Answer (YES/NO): NO